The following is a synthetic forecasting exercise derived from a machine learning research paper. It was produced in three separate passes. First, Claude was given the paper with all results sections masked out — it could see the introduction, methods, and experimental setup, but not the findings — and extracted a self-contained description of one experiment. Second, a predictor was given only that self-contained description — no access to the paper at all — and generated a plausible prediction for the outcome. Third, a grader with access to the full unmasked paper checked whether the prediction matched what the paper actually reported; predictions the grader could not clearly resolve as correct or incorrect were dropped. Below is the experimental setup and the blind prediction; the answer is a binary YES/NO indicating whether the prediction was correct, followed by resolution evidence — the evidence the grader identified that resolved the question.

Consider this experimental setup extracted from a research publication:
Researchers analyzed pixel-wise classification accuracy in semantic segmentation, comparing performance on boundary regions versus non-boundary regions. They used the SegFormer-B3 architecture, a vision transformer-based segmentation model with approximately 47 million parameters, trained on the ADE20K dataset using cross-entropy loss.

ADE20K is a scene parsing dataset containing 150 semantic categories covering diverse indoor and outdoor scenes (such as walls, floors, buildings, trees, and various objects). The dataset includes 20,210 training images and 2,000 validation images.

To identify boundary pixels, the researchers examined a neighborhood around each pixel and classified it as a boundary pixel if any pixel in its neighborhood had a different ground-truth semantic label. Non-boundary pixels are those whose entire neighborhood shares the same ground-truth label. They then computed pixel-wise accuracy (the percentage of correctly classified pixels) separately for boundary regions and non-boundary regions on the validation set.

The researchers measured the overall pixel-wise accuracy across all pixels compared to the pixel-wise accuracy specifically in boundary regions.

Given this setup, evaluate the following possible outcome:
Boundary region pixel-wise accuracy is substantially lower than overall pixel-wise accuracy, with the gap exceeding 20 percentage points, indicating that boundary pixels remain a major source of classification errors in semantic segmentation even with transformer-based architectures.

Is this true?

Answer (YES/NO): YES